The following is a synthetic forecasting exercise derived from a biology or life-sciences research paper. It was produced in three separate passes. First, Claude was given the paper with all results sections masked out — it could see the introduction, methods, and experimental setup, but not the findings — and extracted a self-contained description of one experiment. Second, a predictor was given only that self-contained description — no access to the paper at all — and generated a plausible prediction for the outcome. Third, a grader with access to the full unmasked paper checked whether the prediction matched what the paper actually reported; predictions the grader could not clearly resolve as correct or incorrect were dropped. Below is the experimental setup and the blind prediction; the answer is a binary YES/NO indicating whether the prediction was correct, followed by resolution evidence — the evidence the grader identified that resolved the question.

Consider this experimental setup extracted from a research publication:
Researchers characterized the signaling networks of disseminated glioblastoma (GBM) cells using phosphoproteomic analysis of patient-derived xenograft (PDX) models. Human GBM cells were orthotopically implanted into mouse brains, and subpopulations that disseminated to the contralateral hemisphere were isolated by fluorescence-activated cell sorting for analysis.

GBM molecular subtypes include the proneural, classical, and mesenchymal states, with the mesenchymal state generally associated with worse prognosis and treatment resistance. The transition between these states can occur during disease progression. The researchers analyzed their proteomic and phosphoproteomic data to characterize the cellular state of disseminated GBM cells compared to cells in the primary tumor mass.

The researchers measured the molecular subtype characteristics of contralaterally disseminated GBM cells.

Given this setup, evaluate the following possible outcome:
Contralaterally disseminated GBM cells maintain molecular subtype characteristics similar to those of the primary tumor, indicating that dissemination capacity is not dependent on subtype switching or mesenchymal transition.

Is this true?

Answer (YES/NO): NO